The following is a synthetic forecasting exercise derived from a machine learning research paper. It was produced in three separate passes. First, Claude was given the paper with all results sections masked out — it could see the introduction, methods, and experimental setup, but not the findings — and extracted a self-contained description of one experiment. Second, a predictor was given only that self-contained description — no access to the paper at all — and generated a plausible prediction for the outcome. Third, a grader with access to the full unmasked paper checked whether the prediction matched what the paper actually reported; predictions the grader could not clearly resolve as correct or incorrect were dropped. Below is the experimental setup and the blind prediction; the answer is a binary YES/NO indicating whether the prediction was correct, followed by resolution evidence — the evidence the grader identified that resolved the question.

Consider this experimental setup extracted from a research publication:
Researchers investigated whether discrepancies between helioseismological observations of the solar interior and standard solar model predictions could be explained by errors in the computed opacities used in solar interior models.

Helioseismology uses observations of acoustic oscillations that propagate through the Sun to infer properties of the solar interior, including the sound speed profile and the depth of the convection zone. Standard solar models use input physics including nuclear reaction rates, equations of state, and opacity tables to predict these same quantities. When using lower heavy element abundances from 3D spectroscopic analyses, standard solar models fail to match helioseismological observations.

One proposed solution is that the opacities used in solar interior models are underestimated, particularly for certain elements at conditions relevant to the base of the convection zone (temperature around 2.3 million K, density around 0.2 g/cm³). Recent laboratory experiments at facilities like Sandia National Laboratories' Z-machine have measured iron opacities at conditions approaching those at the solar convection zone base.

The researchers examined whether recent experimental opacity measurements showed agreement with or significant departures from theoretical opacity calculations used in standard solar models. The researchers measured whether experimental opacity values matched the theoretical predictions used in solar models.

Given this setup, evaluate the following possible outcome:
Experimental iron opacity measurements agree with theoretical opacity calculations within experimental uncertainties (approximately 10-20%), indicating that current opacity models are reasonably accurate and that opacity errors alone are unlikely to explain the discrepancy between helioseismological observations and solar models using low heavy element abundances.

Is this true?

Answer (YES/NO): NO